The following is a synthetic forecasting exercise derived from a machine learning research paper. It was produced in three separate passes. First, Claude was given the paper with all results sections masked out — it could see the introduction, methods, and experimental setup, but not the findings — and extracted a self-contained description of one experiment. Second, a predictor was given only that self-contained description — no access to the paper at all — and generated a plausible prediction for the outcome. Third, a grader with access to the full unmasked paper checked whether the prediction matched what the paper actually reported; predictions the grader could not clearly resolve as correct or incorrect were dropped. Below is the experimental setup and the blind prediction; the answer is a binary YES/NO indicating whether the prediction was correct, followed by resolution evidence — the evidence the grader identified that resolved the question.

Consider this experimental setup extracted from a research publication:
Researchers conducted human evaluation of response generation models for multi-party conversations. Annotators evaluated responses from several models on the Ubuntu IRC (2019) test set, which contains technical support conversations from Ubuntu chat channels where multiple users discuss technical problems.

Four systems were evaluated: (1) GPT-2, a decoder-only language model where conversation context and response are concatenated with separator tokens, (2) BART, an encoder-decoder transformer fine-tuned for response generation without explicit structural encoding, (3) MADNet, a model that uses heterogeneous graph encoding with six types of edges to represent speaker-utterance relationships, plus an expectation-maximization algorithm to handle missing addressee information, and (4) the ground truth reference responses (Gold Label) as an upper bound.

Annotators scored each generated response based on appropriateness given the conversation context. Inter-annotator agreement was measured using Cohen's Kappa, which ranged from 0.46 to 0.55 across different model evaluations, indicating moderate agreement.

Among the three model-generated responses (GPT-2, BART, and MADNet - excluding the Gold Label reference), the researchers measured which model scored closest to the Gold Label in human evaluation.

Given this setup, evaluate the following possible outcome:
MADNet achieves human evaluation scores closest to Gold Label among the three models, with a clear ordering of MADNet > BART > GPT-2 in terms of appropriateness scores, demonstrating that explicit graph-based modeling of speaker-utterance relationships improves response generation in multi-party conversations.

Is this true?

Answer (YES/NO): YES